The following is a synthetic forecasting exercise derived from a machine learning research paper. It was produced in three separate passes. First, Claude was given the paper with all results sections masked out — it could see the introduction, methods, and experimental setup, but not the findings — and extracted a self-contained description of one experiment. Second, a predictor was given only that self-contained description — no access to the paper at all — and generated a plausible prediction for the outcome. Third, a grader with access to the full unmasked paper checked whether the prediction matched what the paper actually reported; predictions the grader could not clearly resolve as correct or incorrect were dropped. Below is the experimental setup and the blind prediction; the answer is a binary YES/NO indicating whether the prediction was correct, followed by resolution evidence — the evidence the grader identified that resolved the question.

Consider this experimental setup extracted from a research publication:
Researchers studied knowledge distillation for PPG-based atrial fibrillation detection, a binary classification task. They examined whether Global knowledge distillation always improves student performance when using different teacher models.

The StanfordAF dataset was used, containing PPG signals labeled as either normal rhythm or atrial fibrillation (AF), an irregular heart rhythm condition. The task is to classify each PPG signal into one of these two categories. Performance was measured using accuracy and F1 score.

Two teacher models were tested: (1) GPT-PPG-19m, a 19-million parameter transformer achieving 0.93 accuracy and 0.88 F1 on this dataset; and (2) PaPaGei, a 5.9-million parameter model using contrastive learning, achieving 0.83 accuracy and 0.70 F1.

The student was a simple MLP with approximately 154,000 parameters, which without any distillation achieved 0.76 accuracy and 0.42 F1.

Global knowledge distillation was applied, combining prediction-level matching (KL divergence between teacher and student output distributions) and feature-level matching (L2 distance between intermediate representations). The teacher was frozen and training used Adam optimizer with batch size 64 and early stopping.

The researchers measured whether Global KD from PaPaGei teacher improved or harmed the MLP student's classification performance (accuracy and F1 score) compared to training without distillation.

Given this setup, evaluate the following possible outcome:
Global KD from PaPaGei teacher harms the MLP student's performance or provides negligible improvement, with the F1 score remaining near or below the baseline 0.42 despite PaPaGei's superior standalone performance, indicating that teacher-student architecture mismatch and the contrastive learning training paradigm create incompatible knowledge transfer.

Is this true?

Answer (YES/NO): YES